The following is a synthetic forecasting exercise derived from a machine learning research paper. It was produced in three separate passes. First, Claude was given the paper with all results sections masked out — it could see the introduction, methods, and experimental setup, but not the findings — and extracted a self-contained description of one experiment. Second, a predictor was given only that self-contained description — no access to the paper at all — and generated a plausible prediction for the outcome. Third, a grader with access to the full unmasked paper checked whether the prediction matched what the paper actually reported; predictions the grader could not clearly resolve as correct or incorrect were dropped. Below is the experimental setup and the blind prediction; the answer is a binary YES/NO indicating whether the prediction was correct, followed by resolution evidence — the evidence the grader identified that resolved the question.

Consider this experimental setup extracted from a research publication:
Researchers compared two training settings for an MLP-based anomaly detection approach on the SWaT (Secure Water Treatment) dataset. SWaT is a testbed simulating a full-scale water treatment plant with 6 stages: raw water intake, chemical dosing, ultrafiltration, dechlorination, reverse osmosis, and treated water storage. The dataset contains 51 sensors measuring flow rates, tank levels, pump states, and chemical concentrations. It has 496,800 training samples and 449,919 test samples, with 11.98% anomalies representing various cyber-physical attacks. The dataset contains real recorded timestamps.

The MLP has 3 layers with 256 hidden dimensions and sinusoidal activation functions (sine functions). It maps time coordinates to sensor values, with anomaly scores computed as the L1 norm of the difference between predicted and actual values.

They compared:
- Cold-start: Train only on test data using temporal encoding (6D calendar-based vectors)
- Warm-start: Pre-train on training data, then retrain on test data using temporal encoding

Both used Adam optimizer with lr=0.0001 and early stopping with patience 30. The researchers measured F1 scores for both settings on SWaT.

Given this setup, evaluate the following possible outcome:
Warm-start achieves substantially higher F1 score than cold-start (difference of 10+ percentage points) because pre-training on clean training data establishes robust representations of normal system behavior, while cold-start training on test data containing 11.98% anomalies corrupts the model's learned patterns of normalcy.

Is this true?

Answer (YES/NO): NO